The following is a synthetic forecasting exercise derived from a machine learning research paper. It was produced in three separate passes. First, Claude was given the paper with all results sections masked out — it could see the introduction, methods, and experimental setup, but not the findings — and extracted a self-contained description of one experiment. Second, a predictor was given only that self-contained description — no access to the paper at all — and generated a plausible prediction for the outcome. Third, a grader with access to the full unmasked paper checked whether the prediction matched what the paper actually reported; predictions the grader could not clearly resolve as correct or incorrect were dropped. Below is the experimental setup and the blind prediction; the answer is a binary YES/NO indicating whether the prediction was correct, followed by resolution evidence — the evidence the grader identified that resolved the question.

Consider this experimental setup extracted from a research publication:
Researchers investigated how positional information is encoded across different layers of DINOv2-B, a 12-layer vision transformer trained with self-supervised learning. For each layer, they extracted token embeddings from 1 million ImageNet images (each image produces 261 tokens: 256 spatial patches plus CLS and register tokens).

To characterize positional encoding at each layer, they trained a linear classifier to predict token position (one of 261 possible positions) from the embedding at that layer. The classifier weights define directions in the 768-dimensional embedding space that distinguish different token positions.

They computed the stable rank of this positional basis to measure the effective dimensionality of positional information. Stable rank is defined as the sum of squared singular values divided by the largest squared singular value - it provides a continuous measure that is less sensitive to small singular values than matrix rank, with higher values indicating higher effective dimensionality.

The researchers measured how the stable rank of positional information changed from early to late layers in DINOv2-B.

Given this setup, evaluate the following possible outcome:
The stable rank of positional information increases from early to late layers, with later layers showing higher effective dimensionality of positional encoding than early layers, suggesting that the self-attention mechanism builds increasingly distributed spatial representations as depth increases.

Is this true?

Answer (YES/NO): NO